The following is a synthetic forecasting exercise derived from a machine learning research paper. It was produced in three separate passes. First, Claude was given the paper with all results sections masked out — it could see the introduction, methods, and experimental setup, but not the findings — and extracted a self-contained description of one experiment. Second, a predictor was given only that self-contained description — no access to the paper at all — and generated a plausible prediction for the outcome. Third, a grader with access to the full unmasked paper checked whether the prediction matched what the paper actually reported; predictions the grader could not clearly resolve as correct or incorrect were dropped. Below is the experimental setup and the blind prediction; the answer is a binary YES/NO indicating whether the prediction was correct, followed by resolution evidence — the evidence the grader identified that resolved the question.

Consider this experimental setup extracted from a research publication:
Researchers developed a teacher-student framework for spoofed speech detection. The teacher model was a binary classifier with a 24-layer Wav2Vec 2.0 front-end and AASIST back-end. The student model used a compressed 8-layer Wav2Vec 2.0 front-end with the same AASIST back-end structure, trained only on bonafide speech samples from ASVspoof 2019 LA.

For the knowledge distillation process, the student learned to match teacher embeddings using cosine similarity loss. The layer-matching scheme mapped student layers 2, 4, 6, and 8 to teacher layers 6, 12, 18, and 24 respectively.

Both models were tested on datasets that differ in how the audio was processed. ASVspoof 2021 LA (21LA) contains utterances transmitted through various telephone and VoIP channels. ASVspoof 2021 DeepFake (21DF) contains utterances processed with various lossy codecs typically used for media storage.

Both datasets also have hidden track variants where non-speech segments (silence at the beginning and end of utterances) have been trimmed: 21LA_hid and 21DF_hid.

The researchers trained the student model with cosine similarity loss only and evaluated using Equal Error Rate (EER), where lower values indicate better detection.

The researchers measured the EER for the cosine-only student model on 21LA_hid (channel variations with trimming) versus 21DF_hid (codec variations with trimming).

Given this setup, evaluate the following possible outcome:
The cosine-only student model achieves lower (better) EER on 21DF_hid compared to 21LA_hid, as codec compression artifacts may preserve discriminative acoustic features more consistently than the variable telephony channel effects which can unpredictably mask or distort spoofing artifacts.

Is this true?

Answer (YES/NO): YES